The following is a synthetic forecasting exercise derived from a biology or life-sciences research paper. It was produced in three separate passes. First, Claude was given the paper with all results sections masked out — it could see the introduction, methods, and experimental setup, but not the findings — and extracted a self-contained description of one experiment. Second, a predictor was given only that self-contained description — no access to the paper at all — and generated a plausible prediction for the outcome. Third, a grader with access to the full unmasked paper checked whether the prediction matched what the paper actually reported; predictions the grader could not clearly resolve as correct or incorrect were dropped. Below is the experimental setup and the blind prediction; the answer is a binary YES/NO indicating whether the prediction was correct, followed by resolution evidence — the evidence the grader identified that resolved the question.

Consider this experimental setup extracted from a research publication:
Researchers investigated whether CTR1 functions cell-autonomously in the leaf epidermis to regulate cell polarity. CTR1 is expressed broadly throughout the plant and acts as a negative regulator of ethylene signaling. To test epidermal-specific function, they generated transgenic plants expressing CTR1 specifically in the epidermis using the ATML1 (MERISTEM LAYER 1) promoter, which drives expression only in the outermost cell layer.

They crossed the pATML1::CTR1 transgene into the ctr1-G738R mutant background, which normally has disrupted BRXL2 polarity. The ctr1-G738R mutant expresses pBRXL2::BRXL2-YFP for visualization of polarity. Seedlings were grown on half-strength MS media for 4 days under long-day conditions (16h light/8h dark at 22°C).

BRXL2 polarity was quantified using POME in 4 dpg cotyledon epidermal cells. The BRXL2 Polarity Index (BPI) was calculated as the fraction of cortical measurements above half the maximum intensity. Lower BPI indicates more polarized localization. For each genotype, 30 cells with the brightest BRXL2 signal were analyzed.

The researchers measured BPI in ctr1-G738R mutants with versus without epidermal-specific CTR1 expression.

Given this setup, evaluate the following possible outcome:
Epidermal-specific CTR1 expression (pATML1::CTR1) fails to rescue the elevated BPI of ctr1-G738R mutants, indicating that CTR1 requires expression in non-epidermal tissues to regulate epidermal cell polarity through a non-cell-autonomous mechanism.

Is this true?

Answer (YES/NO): NO